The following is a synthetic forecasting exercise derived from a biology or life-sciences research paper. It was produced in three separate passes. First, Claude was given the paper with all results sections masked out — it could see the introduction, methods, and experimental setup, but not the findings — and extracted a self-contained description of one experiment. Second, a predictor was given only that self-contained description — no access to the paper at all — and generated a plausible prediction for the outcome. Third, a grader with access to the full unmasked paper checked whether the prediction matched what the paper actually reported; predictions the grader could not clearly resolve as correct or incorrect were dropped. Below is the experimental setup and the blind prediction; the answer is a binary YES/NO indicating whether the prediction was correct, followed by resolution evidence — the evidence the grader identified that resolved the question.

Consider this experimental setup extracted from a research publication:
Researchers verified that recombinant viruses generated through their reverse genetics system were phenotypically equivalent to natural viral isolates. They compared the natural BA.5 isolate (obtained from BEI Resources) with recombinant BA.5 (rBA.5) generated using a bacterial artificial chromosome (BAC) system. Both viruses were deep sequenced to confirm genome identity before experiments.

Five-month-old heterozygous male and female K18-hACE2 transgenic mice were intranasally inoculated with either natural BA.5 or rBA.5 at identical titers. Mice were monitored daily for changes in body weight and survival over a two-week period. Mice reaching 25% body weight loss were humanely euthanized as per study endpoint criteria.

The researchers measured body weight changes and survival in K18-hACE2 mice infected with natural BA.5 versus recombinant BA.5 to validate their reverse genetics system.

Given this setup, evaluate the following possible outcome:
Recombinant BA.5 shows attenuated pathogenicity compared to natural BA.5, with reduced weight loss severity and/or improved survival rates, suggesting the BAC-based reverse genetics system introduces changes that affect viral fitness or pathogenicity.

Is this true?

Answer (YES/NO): NO